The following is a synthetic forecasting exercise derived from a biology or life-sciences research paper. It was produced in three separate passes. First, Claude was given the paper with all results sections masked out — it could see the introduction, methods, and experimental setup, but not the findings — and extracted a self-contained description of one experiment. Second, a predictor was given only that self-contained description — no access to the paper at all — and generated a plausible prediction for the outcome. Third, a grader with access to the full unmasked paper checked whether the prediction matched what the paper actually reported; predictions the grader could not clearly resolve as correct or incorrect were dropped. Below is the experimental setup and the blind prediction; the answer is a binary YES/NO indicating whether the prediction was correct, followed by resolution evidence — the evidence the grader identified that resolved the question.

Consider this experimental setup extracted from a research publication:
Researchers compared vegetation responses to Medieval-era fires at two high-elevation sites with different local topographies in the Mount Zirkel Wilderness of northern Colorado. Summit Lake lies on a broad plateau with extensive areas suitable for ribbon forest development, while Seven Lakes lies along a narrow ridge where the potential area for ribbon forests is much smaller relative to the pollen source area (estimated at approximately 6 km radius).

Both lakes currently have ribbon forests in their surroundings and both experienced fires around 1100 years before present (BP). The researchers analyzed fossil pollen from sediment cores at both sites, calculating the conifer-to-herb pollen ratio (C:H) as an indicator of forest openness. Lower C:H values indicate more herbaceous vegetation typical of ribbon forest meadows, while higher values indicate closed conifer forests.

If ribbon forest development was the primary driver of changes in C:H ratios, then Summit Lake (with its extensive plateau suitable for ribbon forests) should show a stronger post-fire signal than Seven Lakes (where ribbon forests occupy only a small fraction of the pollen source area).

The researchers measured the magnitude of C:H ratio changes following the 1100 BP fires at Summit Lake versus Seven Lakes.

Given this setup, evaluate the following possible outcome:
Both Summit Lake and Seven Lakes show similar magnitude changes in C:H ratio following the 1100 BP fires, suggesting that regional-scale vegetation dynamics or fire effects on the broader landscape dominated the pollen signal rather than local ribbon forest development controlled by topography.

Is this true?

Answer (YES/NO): NO